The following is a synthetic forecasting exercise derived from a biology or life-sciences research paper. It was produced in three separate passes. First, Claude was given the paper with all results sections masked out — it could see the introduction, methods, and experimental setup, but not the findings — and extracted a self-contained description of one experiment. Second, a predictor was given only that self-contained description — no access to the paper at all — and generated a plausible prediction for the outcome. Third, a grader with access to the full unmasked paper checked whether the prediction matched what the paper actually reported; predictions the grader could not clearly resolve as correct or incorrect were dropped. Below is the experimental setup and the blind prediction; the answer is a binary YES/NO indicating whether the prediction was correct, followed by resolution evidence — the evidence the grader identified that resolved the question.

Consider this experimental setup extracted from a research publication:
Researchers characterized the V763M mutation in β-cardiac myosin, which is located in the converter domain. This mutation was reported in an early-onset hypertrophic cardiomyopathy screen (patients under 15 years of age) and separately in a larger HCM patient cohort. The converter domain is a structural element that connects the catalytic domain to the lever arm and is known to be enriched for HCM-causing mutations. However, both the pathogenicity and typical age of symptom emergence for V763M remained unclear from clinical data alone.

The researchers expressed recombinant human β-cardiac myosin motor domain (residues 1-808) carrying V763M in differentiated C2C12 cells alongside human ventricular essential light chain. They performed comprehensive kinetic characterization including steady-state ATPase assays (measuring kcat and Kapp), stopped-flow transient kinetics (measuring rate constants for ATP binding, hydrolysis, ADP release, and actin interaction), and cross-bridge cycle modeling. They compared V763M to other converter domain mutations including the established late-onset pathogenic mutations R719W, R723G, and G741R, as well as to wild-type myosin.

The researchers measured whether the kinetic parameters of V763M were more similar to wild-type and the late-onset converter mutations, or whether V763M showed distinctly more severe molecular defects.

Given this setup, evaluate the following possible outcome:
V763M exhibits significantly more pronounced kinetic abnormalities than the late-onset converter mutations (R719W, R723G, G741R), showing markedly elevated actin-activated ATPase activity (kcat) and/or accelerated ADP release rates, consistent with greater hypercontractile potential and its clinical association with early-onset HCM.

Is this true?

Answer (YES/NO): NO